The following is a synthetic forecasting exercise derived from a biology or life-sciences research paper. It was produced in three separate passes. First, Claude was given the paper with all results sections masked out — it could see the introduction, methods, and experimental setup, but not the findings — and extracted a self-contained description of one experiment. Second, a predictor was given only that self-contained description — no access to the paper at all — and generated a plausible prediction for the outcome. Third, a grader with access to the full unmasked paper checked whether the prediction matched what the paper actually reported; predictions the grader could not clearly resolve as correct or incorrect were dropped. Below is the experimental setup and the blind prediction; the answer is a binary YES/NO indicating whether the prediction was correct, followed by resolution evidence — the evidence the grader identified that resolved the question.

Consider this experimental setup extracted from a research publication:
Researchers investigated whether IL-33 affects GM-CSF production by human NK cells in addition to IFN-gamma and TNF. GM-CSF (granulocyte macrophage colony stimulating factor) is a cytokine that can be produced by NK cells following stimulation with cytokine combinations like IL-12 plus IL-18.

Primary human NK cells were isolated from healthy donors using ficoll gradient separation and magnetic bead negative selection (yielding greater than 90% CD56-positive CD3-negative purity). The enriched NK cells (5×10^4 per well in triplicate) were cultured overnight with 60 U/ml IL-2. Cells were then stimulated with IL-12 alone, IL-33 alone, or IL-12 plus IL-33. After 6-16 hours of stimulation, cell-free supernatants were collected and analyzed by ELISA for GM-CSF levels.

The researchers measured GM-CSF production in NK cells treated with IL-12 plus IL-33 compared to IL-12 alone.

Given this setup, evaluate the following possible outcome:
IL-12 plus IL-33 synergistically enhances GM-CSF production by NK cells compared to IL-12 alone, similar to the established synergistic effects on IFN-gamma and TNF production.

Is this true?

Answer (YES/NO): YES